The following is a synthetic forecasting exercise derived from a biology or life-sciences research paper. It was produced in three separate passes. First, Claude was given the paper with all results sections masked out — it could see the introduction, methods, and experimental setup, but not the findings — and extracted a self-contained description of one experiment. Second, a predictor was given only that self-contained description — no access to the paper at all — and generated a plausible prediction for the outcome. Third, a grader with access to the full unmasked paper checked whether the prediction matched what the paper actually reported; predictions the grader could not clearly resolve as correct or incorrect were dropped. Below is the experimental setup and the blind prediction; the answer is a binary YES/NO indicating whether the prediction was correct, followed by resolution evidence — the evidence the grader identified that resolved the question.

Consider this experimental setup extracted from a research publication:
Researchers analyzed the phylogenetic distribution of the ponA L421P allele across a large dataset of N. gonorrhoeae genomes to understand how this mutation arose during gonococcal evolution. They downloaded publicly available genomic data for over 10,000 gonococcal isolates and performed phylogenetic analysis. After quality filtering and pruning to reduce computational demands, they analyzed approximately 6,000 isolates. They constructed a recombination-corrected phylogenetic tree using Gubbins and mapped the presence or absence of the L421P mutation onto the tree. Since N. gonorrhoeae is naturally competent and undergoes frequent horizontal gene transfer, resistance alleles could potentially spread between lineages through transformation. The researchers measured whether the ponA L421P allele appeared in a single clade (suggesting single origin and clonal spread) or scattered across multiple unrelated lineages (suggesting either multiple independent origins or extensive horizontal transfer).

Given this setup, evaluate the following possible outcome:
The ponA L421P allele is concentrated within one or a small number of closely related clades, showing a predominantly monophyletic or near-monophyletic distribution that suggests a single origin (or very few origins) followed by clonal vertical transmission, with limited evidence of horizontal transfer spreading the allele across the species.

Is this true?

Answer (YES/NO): NO